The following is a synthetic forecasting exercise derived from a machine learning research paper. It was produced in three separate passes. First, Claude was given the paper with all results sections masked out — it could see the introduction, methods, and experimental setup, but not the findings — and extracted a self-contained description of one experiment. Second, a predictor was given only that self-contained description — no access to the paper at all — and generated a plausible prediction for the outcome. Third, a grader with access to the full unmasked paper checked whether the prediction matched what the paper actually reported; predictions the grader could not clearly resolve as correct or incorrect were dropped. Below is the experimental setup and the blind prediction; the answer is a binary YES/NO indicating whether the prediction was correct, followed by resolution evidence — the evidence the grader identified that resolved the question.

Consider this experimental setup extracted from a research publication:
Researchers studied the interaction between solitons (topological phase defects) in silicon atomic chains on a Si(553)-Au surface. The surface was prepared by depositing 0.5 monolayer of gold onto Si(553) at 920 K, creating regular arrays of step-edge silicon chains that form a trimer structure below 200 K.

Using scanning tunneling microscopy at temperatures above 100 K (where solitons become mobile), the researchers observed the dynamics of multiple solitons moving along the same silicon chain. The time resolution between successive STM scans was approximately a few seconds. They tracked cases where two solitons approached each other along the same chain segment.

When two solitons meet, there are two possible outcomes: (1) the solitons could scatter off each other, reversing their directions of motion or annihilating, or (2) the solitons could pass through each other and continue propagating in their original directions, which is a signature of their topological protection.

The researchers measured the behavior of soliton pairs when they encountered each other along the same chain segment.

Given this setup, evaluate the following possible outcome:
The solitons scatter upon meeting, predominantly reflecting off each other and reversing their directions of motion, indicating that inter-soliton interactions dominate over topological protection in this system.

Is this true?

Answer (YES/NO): NO